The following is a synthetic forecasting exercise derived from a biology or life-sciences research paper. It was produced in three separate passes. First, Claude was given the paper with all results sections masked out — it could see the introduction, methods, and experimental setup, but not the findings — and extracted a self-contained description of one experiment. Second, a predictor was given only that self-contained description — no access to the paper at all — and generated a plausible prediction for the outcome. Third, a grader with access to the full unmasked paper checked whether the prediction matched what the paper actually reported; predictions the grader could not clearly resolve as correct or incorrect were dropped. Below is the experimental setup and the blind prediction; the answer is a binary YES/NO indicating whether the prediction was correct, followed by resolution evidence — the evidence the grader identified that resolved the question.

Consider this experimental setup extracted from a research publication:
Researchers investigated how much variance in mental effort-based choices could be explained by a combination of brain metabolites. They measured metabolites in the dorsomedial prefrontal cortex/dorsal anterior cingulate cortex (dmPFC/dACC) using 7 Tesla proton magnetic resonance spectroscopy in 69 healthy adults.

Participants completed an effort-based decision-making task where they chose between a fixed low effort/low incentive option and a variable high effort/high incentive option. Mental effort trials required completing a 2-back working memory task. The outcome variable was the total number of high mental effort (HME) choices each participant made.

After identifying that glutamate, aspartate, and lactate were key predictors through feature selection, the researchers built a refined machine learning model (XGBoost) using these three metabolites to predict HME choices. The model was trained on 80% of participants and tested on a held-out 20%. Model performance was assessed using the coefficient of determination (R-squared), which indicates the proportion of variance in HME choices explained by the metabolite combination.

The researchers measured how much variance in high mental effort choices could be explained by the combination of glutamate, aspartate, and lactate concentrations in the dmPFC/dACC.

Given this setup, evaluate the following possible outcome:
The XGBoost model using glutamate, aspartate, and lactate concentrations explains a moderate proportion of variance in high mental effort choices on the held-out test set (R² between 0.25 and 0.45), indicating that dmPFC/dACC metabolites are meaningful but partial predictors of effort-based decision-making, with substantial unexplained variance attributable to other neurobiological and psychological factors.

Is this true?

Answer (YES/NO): YES